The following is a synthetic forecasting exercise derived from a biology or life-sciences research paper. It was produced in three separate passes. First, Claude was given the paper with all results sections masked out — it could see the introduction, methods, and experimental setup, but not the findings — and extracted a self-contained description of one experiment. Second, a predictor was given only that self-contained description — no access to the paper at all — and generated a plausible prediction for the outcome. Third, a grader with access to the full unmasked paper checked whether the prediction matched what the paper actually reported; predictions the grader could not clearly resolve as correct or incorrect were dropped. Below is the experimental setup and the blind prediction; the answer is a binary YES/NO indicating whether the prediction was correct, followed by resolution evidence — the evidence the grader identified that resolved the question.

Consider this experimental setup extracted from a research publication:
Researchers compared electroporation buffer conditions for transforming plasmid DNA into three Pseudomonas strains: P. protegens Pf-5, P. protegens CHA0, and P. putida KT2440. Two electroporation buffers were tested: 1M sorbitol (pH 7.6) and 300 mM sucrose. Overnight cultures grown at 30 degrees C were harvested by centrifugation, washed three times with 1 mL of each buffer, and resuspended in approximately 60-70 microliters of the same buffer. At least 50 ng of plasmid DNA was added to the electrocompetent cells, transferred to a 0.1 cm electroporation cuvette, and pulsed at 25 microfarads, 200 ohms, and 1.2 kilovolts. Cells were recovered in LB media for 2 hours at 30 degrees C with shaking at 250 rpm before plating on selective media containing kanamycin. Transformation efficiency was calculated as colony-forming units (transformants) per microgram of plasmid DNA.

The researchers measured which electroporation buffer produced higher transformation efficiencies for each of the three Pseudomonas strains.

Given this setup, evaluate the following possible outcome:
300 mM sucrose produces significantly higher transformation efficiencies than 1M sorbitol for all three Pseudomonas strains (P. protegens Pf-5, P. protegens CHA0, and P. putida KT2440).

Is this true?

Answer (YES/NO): NO